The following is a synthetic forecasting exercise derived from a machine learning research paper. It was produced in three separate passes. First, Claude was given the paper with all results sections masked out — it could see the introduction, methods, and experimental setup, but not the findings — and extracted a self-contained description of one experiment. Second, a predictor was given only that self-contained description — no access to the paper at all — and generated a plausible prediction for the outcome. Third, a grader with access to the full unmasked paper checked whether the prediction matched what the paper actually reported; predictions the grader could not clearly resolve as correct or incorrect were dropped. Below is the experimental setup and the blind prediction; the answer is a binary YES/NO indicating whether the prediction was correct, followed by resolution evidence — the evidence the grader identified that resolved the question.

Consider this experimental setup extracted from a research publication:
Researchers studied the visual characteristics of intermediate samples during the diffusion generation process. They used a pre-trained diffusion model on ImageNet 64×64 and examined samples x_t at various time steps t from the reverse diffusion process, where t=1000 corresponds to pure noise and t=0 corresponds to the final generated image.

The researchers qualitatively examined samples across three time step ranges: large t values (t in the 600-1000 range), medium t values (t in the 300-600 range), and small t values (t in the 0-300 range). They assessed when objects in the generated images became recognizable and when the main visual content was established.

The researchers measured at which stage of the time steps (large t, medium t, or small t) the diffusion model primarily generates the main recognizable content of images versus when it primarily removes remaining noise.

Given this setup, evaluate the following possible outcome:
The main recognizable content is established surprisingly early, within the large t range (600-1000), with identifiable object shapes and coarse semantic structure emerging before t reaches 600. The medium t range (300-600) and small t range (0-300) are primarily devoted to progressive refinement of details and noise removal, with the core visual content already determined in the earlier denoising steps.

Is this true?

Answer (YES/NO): NO